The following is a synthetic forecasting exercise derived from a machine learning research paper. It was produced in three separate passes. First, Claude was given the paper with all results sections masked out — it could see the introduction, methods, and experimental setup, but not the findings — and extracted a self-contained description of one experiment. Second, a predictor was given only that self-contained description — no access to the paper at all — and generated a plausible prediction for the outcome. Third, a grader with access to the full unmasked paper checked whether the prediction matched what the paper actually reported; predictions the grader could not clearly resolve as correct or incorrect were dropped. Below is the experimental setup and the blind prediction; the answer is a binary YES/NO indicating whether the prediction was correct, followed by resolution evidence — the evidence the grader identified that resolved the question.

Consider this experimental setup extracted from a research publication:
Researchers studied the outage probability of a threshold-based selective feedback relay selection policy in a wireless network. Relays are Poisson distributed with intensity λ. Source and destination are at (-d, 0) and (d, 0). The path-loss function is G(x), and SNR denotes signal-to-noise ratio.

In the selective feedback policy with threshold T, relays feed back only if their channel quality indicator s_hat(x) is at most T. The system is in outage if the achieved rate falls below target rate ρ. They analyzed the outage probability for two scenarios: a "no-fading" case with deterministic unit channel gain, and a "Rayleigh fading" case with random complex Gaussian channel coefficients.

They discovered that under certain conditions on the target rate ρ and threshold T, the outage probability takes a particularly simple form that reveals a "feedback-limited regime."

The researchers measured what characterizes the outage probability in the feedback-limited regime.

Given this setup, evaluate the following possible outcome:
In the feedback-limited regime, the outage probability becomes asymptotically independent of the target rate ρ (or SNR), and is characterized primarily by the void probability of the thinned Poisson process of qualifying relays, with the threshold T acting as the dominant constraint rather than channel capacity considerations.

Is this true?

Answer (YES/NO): YES